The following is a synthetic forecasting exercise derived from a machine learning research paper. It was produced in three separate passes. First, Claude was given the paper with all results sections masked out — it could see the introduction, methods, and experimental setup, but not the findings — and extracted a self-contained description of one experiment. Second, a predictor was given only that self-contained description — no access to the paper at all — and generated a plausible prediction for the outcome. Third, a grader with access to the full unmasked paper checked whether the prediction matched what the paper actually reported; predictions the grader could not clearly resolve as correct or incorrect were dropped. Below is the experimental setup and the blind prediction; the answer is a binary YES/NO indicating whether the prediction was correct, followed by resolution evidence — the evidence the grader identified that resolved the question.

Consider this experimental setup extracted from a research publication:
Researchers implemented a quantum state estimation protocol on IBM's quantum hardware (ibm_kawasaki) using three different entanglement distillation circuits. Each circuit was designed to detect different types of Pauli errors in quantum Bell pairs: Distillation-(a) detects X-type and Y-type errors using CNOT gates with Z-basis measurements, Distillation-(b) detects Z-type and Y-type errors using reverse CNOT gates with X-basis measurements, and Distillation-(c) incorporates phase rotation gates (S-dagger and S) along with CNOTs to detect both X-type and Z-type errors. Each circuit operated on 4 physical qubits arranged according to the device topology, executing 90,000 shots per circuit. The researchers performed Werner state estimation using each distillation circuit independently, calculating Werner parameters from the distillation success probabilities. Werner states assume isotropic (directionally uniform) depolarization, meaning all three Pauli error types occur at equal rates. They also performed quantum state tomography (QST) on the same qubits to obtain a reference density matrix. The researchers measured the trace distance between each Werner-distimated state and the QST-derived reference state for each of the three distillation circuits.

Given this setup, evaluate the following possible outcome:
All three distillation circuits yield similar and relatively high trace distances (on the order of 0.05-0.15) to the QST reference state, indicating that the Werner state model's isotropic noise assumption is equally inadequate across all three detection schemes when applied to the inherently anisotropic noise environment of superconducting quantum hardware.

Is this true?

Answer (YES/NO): NO